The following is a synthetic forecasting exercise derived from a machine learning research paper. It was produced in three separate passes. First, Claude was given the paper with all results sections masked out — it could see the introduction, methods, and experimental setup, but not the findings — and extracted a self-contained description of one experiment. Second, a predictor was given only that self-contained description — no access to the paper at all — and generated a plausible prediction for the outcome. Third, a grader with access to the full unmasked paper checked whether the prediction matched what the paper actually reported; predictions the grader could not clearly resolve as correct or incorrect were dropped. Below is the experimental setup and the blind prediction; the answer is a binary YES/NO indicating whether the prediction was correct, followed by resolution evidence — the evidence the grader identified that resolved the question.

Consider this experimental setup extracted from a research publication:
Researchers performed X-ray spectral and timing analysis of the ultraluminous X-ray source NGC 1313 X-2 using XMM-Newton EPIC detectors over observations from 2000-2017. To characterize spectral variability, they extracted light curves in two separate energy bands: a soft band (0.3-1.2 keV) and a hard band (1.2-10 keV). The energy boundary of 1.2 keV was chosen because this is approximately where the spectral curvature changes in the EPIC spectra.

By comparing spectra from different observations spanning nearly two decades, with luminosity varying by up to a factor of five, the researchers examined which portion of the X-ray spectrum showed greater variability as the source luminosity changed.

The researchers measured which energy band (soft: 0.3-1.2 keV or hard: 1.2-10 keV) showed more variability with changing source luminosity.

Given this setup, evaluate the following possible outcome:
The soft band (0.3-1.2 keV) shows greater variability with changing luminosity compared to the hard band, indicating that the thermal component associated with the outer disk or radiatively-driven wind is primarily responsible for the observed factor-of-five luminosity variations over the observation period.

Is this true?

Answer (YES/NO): NO